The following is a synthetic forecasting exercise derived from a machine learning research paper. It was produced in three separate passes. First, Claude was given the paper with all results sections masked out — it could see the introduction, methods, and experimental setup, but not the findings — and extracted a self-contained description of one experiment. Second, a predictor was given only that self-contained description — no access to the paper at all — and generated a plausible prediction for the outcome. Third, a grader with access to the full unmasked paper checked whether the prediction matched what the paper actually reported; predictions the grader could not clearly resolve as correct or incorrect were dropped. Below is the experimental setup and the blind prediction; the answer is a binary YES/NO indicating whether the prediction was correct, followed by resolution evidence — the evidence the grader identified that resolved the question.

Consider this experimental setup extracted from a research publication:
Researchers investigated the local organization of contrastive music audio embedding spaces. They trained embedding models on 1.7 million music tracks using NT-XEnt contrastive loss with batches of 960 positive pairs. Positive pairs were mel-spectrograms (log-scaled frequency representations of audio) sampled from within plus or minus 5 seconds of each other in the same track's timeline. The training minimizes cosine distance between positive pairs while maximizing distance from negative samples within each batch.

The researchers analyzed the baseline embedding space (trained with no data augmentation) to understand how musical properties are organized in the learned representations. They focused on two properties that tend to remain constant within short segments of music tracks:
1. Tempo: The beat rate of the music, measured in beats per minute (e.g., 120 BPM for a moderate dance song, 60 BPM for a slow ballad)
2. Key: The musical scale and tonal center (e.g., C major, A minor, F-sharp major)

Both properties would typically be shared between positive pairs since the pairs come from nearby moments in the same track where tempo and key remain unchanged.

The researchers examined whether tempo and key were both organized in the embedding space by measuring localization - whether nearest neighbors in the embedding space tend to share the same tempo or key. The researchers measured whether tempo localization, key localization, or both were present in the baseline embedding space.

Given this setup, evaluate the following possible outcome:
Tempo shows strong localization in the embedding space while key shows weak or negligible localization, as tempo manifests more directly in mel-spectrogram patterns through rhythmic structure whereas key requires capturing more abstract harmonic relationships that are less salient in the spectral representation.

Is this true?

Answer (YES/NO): NO